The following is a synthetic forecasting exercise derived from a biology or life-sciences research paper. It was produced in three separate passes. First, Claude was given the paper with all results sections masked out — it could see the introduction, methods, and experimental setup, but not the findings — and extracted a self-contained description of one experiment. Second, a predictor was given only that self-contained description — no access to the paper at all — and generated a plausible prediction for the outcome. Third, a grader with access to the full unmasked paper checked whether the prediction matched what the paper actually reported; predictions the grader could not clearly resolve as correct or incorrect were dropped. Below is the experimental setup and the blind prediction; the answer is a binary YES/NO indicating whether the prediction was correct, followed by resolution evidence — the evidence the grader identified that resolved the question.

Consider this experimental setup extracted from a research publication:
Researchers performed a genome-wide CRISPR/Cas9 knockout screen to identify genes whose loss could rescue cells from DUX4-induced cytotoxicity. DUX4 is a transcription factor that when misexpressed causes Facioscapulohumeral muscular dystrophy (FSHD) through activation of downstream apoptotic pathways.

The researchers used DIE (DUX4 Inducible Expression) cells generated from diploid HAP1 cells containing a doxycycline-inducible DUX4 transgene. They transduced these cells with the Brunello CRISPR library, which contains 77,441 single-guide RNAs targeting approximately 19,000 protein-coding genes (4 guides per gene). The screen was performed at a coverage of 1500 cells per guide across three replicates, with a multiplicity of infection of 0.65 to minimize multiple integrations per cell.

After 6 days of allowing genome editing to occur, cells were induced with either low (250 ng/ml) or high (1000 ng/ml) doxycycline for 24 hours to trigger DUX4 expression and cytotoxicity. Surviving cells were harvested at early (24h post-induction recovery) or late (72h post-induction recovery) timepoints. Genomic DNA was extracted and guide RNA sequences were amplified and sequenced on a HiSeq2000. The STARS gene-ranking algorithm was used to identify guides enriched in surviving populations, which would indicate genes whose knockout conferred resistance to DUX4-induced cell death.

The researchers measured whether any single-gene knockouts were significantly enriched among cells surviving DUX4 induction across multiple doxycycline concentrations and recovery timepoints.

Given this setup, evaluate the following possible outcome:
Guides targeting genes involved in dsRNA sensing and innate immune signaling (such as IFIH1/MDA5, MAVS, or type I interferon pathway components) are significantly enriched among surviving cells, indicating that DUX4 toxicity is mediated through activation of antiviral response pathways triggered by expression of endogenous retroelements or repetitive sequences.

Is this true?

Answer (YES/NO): NO